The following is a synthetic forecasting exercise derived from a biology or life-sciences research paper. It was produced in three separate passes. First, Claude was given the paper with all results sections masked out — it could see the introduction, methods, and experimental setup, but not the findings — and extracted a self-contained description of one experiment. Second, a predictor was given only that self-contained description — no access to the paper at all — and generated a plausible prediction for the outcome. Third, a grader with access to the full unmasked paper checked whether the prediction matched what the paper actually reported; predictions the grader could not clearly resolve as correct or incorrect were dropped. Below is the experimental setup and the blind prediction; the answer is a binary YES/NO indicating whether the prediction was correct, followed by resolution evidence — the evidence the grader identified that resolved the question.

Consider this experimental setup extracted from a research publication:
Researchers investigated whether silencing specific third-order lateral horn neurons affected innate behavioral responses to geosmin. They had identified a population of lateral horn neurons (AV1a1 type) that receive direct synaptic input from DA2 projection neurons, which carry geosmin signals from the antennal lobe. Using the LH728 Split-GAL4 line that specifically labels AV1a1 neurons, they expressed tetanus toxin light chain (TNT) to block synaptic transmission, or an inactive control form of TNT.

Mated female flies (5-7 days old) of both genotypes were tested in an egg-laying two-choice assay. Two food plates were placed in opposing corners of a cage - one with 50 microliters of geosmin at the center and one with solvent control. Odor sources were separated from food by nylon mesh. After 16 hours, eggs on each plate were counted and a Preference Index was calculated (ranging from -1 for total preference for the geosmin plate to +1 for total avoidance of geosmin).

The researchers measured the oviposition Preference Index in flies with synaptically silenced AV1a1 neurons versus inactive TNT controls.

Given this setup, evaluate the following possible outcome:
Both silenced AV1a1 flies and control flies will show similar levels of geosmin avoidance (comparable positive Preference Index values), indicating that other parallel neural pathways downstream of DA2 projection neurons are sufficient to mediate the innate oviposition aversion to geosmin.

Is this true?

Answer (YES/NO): NO